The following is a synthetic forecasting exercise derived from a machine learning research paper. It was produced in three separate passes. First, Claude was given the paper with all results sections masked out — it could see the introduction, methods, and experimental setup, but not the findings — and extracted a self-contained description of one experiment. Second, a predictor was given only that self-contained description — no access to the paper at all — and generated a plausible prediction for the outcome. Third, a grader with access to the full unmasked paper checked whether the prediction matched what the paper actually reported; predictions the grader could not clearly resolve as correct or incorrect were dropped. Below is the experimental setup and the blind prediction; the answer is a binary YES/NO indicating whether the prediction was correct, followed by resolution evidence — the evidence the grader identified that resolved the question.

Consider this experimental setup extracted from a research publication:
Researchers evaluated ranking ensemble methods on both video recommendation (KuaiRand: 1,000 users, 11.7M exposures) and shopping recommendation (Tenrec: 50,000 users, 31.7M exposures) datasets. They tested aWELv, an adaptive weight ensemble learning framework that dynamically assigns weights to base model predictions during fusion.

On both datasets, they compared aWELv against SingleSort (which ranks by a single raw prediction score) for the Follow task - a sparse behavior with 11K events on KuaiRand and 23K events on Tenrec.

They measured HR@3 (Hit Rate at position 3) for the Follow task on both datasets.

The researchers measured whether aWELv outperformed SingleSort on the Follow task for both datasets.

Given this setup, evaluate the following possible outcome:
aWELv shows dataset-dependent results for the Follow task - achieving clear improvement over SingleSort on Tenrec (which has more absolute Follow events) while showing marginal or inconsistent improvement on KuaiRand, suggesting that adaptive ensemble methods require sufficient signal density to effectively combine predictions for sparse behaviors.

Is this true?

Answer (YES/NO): NO